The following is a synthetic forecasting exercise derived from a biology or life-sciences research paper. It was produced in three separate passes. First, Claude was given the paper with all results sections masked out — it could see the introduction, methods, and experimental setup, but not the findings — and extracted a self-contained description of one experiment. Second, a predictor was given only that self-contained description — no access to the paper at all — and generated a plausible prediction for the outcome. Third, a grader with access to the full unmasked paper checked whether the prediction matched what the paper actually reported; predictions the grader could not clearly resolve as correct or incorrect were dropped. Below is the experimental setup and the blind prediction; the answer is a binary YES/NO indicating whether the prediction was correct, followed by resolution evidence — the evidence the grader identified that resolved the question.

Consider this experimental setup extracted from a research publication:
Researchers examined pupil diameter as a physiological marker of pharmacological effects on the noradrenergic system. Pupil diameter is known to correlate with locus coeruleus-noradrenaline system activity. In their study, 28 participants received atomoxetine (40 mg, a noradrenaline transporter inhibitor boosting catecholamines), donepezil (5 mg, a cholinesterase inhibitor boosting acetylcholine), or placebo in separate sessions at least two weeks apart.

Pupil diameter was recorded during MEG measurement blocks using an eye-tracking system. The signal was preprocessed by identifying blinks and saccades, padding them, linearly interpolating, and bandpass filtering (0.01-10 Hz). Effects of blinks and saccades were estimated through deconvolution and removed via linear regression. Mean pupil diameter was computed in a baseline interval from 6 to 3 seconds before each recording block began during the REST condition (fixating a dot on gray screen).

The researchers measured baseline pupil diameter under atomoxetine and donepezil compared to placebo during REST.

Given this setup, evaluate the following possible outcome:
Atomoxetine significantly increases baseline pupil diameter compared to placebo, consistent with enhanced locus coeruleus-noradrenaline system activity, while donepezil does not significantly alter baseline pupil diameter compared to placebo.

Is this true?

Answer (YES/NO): YES